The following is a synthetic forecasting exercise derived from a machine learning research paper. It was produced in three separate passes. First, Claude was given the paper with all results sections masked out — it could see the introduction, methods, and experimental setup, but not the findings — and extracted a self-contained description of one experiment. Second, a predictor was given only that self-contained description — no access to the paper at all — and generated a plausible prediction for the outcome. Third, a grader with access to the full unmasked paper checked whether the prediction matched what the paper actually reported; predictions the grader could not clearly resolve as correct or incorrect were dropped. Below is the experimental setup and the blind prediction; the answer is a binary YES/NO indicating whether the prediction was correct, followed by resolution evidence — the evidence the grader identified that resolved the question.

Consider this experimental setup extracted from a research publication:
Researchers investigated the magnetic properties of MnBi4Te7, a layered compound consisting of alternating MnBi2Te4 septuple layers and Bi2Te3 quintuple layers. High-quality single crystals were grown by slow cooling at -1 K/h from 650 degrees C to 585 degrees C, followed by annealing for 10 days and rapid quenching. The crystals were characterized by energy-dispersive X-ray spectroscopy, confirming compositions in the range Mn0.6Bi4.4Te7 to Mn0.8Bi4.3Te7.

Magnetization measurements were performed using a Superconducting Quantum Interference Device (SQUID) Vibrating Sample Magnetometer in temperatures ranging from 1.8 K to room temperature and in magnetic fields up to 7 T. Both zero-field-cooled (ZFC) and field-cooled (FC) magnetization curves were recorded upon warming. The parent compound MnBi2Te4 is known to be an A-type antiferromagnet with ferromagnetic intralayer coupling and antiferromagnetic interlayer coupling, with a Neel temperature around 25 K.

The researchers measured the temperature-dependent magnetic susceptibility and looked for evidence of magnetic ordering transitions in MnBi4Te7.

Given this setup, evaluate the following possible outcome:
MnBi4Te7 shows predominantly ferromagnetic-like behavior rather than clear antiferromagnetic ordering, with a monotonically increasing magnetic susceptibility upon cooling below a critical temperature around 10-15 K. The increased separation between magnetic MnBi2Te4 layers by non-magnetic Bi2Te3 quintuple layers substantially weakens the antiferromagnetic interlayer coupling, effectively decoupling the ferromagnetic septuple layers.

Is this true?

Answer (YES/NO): NO